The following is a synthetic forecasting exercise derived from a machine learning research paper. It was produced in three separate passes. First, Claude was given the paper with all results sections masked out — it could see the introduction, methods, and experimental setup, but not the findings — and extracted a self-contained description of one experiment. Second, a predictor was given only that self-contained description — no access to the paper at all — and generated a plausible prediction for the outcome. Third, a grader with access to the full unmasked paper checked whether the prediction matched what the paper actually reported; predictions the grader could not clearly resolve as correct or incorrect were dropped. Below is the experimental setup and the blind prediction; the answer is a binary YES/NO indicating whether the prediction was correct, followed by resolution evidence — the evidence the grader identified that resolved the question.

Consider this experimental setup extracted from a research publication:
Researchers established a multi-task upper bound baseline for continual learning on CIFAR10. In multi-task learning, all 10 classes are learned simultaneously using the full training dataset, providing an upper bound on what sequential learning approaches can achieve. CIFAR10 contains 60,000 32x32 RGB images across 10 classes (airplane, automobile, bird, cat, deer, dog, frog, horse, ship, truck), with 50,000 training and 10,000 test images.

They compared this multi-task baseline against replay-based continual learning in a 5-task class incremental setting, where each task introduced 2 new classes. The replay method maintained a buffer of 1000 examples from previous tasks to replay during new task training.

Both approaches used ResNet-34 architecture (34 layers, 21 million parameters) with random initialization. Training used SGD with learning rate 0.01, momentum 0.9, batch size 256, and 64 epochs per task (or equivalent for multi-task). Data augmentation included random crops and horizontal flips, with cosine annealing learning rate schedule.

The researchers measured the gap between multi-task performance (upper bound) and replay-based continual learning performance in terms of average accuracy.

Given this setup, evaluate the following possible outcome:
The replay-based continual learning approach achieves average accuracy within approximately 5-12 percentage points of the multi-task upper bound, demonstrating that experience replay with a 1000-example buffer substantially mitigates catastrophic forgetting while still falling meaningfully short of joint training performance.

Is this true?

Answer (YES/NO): NO